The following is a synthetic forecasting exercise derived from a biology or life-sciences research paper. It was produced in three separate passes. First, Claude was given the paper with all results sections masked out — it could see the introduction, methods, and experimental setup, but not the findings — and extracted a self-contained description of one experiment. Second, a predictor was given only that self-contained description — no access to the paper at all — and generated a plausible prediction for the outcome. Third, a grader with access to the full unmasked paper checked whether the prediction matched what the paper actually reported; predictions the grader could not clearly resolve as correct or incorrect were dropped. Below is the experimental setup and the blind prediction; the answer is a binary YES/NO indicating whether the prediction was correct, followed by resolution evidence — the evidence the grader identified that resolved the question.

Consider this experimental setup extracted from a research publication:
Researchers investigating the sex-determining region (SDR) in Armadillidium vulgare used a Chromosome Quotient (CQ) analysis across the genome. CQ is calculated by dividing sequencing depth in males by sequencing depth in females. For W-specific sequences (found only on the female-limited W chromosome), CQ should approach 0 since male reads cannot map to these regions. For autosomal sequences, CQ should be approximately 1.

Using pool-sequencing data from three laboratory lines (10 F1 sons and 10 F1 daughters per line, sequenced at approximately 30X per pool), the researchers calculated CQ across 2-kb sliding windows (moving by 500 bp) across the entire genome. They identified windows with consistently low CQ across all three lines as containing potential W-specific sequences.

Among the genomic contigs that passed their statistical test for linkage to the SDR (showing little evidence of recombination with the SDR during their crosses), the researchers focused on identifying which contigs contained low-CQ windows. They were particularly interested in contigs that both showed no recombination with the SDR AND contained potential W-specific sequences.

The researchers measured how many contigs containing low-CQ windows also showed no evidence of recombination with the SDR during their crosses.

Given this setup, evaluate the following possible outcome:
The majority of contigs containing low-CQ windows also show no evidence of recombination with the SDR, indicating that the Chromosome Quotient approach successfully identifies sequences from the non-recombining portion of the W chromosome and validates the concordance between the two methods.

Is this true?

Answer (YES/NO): NO